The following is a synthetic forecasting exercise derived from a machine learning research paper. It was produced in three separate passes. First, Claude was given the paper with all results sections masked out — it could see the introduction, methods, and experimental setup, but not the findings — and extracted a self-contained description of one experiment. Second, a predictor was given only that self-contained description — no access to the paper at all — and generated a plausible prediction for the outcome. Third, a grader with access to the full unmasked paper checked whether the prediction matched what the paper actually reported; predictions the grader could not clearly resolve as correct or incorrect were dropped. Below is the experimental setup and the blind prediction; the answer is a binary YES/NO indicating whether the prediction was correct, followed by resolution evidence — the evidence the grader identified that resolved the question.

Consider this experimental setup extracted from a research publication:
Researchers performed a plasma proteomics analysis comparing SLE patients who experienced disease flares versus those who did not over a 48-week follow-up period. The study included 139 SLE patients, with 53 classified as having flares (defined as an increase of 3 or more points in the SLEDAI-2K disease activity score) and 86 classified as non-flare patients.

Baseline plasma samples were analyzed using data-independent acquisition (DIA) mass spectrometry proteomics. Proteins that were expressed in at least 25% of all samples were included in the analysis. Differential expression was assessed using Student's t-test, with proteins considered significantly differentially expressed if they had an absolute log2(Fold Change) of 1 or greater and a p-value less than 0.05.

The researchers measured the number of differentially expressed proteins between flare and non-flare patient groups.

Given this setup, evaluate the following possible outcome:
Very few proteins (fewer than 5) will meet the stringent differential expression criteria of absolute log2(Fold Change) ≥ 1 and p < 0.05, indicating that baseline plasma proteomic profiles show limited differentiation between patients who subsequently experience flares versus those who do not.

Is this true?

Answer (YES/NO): NO